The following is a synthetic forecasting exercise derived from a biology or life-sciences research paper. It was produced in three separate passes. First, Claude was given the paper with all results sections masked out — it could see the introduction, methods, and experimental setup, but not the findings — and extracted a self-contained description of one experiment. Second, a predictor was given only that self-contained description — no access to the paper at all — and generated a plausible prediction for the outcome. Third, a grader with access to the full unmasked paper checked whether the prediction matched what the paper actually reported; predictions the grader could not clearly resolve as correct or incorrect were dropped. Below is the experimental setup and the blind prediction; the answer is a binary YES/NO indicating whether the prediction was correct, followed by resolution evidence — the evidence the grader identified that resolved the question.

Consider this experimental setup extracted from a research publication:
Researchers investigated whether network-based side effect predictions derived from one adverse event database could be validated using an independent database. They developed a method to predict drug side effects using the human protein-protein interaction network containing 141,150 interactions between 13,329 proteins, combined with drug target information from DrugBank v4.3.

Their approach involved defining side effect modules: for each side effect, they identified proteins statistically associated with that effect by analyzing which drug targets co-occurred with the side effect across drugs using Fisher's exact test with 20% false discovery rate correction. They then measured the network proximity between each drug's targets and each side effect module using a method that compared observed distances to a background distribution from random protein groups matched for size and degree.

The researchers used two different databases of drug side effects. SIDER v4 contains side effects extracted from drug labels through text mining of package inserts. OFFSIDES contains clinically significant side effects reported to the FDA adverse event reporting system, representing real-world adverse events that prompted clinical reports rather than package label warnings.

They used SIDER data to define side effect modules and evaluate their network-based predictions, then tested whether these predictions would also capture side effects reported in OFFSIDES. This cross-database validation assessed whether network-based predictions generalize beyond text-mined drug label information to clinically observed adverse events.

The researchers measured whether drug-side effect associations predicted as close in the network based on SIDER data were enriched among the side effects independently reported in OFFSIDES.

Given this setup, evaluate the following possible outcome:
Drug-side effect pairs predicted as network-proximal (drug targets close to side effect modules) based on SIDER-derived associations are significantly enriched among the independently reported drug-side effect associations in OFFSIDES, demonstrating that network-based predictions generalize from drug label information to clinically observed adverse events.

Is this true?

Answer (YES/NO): YES